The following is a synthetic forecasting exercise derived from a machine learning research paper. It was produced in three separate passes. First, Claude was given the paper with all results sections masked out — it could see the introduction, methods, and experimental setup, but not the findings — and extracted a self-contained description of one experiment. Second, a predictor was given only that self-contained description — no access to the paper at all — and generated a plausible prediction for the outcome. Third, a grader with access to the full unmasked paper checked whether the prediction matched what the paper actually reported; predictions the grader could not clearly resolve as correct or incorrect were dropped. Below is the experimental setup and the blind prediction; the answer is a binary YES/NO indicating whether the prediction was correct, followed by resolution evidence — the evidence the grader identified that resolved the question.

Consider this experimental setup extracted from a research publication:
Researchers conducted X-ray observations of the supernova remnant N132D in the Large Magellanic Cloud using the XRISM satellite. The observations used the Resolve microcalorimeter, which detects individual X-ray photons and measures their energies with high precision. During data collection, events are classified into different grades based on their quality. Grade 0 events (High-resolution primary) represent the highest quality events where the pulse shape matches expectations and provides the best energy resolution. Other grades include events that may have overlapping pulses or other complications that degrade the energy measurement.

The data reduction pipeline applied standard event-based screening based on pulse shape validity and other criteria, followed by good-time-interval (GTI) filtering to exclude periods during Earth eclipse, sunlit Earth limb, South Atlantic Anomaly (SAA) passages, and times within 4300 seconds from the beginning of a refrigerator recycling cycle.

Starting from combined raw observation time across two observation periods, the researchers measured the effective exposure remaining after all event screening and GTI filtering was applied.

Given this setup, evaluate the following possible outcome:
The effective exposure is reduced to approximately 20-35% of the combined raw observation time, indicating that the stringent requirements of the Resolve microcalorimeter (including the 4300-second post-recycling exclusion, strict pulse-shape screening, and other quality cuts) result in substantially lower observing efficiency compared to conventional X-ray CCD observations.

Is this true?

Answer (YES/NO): NO